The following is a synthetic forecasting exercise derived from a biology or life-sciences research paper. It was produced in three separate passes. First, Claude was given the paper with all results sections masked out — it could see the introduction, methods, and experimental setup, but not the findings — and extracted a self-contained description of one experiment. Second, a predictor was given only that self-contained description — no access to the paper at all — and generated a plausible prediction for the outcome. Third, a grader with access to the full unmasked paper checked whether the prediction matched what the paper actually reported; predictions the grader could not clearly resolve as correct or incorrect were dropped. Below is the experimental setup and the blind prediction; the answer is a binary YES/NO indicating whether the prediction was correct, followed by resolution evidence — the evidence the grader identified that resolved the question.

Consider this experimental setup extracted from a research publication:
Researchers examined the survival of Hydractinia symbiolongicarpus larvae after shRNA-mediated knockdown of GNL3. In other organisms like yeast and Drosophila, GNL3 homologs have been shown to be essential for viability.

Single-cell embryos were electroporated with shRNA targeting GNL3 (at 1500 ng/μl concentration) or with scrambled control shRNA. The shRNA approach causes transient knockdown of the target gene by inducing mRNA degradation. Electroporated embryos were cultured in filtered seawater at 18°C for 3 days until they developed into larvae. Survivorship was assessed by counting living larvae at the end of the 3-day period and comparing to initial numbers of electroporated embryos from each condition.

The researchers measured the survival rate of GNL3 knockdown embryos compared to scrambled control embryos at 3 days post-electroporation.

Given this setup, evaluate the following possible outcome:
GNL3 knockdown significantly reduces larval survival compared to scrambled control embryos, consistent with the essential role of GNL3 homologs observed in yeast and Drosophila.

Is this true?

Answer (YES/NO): NO